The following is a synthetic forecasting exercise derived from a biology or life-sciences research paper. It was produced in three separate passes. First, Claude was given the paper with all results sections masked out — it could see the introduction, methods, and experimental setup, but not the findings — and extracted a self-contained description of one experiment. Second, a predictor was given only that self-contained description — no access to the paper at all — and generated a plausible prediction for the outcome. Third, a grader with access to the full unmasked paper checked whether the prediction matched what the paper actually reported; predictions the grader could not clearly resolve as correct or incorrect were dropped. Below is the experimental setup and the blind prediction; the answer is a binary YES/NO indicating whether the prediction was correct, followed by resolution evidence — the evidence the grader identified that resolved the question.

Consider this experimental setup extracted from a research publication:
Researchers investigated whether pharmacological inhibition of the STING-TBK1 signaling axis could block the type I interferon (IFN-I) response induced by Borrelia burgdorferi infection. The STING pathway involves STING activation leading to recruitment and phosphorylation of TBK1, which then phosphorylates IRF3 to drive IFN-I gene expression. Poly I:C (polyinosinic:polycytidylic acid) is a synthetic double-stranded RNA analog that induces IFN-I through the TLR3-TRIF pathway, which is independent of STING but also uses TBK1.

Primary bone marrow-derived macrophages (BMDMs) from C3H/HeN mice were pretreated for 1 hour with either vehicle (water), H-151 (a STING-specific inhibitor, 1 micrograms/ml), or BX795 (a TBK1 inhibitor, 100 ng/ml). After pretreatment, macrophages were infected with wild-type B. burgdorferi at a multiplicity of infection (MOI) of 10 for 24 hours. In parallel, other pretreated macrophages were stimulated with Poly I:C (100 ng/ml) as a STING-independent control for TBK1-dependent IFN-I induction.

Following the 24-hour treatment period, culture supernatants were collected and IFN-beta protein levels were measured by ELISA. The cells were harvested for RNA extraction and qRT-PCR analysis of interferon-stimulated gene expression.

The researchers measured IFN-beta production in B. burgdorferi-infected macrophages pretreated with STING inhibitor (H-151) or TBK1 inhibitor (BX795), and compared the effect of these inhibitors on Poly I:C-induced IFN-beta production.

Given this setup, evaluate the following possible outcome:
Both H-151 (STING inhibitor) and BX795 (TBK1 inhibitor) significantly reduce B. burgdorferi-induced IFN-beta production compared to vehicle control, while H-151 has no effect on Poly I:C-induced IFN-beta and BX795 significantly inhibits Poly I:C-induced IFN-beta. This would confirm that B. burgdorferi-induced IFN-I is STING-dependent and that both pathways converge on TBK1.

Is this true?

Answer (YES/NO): NO